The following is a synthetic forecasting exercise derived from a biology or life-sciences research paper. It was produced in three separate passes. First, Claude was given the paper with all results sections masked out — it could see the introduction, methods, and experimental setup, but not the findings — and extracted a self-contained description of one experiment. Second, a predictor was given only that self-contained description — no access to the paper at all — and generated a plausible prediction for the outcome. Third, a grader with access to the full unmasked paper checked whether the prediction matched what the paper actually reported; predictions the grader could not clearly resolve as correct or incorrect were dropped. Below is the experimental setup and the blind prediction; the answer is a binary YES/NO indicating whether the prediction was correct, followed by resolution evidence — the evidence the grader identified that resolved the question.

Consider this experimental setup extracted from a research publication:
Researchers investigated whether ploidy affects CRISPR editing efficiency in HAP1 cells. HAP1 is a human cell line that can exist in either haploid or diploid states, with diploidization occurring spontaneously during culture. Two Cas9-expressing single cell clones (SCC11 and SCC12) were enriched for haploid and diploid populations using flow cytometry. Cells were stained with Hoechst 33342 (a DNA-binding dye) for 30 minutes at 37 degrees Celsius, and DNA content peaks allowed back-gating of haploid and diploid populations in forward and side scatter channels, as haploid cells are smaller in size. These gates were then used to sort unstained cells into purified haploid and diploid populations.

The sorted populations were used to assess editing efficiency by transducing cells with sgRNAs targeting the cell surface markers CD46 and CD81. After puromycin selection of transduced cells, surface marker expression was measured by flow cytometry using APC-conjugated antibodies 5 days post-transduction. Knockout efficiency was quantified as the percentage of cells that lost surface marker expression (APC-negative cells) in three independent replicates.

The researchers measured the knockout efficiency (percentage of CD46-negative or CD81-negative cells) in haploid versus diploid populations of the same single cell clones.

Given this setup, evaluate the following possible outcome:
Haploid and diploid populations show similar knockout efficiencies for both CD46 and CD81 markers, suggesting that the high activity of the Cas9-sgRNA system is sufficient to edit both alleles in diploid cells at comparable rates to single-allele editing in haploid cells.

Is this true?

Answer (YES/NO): YES